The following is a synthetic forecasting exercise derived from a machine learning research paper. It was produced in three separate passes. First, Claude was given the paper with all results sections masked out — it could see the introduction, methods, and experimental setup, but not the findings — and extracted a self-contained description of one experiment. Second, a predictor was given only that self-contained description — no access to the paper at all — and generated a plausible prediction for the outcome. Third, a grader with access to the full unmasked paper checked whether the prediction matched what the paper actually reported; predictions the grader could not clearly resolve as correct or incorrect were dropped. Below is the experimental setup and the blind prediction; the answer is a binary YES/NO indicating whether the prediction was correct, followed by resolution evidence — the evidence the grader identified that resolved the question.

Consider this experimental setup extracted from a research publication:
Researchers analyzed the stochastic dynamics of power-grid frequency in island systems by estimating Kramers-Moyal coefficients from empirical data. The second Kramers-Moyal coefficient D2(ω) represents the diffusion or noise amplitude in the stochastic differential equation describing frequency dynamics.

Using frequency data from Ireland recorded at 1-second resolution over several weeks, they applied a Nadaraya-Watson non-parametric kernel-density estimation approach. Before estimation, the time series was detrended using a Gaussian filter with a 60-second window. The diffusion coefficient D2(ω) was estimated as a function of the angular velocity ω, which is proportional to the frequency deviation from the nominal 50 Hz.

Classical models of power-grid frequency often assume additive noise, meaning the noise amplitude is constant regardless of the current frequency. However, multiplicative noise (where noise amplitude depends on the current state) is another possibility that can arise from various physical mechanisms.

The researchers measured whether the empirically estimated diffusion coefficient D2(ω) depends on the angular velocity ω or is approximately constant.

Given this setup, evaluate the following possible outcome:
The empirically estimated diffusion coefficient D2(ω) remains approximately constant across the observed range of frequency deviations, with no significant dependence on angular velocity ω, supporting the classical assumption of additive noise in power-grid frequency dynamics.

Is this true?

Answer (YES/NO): NO